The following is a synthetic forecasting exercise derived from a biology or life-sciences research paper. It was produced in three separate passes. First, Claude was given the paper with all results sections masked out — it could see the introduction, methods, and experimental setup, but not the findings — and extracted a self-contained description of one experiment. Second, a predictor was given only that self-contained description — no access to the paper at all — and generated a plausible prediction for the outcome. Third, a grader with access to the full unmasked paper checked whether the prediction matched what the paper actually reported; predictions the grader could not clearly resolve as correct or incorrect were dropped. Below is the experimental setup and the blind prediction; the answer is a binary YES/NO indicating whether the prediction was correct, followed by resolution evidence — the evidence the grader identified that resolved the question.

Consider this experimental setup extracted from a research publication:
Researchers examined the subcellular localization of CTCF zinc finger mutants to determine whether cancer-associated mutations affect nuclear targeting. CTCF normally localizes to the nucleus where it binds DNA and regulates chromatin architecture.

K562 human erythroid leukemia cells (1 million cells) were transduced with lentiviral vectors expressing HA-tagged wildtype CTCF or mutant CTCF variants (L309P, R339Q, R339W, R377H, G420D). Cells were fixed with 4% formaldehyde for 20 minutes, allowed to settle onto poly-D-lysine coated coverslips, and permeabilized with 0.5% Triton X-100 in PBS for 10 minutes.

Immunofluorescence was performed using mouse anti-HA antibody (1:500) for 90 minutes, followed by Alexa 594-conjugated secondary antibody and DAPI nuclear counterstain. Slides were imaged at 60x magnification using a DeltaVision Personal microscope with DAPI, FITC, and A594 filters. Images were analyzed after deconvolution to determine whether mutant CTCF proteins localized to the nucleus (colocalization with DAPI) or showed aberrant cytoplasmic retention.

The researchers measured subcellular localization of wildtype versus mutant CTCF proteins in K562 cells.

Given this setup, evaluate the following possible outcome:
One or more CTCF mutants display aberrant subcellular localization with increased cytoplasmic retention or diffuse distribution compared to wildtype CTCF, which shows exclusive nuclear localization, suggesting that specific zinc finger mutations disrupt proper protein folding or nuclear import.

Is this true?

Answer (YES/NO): NO